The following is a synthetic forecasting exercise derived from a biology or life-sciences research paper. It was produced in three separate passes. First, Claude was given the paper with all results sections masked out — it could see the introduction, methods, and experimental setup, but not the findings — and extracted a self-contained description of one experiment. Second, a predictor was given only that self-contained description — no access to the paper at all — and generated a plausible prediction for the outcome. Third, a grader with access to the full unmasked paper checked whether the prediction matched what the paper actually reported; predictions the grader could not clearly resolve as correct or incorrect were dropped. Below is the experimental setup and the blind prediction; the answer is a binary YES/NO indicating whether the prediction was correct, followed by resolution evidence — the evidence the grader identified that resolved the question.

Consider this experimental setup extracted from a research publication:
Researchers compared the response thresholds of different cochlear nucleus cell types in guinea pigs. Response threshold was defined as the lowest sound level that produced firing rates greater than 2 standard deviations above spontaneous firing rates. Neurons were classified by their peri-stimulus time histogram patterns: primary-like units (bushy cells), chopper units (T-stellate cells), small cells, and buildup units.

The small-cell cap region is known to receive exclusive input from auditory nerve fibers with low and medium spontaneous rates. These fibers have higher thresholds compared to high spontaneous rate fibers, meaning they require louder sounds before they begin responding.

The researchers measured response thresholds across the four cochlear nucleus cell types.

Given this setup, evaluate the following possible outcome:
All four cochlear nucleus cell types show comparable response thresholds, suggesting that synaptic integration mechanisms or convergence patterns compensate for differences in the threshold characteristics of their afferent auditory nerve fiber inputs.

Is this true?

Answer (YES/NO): NO